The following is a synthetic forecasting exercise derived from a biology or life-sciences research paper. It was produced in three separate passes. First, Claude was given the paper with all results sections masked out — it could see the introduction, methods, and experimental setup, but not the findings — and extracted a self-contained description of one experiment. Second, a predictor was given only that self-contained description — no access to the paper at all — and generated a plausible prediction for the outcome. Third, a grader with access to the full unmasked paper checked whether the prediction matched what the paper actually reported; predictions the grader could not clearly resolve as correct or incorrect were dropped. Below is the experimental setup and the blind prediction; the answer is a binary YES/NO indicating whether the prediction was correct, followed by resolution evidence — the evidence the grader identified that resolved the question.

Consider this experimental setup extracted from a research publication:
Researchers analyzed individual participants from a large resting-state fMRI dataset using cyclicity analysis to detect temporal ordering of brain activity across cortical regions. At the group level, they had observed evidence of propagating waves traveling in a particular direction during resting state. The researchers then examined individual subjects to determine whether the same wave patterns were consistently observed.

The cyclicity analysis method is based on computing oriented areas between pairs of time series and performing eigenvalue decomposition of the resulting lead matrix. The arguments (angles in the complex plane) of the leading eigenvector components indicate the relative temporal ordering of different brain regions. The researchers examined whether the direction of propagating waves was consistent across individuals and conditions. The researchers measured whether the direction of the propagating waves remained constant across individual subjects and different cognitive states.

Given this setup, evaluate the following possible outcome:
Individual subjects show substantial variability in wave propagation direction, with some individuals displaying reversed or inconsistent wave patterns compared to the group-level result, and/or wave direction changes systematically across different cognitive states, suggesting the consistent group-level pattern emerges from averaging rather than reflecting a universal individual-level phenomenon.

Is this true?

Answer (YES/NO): YES